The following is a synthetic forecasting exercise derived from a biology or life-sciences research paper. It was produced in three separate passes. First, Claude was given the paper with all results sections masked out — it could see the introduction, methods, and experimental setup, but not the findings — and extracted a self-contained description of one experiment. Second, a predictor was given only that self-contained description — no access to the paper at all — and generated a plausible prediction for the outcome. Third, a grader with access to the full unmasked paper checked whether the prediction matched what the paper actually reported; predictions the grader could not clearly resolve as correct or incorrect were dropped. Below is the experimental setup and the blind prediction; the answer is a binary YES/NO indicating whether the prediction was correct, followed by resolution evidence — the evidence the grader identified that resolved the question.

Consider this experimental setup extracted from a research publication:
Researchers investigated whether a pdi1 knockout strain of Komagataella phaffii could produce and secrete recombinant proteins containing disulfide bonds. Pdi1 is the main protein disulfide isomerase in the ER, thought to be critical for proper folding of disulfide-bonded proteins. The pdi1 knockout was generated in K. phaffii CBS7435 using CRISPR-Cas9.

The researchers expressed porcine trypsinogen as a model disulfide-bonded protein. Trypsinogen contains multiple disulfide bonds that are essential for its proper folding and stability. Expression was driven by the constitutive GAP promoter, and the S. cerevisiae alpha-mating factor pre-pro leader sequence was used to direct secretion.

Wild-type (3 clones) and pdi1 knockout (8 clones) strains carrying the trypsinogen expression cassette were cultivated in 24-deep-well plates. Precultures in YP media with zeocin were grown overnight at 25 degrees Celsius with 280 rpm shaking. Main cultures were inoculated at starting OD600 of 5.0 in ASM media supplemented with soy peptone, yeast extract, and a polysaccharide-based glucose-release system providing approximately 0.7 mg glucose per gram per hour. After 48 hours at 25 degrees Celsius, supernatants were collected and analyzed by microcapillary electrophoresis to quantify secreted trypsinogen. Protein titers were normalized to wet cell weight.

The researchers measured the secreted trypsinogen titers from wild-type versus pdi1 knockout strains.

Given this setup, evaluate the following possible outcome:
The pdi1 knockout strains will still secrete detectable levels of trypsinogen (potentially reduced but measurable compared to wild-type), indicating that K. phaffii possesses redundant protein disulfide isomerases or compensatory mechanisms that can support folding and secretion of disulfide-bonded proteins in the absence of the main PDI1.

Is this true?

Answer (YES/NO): YES